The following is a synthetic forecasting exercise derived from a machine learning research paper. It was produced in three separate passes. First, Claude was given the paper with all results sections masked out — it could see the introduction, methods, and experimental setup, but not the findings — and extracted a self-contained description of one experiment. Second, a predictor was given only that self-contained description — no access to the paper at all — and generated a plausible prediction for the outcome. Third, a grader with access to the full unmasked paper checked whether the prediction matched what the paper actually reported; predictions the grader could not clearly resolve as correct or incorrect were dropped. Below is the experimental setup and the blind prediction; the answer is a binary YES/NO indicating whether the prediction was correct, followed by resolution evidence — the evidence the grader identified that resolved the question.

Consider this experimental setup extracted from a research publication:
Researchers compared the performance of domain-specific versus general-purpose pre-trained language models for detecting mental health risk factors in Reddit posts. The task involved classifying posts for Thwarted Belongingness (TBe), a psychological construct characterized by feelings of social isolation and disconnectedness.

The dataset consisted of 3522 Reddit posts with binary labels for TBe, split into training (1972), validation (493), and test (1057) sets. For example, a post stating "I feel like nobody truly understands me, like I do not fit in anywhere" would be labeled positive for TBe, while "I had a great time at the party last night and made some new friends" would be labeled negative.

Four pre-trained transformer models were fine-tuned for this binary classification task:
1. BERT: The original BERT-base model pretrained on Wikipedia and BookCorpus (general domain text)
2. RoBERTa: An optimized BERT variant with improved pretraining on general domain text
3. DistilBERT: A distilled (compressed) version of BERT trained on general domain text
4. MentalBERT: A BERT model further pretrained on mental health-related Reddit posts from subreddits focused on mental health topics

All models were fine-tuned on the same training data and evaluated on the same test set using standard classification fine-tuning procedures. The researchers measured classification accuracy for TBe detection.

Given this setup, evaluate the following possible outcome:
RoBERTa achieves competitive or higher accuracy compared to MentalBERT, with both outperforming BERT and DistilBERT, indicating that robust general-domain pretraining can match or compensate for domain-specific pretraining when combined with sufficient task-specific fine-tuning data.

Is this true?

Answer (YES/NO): NO